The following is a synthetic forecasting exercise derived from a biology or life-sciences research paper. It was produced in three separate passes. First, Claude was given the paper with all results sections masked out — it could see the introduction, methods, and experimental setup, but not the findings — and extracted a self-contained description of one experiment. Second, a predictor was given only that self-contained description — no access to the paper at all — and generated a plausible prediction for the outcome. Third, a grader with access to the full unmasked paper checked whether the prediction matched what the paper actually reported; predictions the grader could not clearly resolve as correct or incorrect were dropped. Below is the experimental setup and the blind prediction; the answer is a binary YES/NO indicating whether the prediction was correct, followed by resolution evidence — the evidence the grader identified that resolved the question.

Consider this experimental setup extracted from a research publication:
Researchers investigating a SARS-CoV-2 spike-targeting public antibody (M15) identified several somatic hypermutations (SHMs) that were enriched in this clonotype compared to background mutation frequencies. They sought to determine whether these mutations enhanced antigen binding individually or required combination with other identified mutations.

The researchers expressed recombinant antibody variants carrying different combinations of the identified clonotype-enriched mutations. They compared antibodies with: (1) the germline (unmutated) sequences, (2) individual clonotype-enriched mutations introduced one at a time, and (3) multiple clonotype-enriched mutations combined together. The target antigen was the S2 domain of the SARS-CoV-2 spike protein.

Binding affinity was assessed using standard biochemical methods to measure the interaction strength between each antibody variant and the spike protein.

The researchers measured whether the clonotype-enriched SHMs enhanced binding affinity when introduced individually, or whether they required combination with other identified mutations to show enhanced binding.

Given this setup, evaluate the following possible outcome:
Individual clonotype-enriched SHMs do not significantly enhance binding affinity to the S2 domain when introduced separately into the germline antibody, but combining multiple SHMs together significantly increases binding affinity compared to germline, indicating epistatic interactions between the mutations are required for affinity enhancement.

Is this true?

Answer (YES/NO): YES